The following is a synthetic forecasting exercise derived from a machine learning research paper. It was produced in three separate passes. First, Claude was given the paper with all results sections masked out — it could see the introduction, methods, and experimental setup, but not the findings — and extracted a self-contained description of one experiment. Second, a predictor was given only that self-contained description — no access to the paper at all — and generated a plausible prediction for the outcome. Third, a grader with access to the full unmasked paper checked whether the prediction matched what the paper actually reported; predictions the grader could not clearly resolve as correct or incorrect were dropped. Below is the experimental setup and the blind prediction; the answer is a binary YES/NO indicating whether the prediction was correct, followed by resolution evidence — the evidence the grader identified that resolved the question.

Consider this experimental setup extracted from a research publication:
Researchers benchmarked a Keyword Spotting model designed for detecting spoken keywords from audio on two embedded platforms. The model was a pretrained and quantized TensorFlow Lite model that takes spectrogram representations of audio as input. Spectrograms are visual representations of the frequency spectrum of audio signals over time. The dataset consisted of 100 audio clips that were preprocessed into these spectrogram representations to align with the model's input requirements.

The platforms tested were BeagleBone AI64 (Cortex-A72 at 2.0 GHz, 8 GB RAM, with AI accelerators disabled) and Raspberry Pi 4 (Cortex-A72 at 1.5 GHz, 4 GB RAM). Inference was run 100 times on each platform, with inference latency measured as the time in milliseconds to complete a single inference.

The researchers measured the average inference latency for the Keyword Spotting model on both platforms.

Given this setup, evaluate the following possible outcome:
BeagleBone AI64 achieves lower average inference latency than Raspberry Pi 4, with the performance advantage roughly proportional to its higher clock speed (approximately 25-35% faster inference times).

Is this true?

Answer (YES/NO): NO